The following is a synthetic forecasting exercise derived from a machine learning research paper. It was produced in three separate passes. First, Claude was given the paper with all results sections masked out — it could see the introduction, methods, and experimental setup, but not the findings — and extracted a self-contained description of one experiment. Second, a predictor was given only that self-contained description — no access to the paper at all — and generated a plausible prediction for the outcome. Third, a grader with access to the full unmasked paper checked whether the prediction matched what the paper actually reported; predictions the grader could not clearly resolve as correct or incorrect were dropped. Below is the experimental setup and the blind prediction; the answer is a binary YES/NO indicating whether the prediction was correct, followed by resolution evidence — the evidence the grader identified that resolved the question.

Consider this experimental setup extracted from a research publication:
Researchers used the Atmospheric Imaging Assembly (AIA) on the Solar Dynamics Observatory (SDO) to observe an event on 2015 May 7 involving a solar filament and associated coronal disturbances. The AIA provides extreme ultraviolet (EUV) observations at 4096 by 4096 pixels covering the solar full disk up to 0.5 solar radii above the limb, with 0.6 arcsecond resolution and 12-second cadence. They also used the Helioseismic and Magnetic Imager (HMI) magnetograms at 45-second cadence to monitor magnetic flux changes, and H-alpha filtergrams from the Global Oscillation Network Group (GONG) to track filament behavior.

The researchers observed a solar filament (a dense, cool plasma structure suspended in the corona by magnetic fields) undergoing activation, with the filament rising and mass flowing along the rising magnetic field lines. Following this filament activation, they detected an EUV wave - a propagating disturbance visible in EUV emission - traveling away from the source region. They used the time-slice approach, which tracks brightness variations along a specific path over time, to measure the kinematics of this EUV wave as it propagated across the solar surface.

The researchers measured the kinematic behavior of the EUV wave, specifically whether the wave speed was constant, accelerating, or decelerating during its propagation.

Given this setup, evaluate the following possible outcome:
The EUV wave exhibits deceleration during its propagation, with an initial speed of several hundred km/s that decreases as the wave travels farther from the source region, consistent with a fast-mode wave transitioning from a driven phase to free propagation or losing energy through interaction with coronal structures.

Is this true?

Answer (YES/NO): NO